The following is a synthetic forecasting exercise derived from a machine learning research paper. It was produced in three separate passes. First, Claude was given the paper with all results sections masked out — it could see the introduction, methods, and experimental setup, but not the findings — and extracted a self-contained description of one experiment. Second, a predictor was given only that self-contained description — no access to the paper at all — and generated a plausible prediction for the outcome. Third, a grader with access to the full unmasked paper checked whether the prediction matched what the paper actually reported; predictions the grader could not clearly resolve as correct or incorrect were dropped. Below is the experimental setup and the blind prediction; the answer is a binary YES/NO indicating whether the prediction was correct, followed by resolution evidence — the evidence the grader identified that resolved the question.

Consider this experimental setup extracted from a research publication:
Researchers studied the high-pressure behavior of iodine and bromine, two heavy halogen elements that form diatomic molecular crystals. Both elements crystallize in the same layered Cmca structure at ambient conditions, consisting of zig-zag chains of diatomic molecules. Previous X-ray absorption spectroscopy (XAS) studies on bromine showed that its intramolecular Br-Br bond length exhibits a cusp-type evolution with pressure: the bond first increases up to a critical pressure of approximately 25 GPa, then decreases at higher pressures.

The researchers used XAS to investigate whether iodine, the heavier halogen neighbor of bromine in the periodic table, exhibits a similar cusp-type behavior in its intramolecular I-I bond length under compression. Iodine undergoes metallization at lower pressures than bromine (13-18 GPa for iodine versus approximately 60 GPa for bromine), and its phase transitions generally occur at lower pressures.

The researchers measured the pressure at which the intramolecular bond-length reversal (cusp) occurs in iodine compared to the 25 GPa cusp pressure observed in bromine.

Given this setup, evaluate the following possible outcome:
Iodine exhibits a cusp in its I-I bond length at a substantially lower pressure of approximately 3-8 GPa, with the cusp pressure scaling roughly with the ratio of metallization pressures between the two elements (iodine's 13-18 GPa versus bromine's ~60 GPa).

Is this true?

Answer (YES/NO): YES